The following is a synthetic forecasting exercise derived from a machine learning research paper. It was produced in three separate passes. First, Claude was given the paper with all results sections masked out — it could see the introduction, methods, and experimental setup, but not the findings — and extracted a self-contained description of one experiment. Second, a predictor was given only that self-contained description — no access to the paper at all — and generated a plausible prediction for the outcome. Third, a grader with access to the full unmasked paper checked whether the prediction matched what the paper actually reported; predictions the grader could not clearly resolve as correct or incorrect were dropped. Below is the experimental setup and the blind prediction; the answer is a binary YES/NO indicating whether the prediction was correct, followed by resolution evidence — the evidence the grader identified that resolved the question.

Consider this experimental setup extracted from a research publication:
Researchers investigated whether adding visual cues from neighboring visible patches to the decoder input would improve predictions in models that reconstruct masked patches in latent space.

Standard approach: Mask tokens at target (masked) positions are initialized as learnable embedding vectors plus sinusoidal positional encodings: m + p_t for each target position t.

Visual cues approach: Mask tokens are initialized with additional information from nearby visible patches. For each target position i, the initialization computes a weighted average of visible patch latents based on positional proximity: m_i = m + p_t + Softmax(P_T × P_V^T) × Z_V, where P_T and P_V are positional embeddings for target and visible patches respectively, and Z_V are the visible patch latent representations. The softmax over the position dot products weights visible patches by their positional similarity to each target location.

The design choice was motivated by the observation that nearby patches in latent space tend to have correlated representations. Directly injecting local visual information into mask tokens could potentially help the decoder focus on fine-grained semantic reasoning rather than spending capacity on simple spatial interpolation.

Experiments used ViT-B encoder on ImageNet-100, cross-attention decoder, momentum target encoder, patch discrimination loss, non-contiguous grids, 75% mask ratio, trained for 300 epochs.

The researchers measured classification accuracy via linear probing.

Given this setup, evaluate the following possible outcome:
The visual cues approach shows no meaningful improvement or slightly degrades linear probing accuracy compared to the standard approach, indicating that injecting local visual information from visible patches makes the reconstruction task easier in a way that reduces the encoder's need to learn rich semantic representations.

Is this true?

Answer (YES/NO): NO